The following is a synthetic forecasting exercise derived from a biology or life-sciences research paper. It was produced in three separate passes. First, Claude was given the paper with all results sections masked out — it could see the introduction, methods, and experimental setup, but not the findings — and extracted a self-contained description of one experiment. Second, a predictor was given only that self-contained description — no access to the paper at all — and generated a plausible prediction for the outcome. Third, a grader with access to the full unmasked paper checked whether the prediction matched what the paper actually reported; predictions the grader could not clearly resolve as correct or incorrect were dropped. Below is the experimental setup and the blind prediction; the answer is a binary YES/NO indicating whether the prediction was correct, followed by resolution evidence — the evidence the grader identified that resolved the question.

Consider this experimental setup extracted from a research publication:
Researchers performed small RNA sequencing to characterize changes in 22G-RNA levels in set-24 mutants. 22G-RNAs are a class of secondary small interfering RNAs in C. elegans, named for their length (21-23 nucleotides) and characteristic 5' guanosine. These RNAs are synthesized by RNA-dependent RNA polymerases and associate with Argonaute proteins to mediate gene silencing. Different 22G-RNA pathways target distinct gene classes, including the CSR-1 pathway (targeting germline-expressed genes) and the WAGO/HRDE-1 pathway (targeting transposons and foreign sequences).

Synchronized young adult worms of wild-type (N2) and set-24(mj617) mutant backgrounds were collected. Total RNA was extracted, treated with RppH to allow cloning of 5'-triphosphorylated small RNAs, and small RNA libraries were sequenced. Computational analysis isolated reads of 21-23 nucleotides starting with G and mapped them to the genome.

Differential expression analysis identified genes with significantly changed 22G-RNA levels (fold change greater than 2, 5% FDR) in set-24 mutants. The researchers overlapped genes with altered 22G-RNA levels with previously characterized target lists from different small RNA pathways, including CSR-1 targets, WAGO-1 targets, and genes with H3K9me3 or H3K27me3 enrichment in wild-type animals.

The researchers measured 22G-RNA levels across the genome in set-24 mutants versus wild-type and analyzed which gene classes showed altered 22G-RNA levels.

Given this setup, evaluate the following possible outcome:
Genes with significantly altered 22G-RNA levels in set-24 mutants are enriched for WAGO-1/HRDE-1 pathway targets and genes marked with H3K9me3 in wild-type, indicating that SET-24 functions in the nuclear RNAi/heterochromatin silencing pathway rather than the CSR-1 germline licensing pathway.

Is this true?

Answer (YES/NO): NO